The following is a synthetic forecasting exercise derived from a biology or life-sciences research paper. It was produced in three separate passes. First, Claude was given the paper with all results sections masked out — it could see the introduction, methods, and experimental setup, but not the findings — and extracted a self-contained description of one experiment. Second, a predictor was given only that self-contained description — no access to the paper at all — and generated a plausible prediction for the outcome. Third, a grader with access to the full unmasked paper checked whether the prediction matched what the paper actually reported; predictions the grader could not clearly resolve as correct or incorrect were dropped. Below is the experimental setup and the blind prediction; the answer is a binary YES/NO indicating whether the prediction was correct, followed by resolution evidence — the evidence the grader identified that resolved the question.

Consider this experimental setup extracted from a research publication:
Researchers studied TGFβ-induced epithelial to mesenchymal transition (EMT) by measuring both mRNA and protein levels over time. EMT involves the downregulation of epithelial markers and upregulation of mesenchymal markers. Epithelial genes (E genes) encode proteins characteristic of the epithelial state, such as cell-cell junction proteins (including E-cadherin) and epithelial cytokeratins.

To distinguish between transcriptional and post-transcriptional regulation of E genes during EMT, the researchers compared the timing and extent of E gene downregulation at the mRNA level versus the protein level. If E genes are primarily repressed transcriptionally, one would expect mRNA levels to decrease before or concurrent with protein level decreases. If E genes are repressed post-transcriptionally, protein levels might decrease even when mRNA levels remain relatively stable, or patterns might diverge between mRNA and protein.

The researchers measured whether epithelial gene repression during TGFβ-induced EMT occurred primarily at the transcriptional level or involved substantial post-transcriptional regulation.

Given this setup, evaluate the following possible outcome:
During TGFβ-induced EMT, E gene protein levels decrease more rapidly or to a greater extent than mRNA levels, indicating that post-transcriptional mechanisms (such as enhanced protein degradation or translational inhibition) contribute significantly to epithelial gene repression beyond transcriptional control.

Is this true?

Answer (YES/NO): YES